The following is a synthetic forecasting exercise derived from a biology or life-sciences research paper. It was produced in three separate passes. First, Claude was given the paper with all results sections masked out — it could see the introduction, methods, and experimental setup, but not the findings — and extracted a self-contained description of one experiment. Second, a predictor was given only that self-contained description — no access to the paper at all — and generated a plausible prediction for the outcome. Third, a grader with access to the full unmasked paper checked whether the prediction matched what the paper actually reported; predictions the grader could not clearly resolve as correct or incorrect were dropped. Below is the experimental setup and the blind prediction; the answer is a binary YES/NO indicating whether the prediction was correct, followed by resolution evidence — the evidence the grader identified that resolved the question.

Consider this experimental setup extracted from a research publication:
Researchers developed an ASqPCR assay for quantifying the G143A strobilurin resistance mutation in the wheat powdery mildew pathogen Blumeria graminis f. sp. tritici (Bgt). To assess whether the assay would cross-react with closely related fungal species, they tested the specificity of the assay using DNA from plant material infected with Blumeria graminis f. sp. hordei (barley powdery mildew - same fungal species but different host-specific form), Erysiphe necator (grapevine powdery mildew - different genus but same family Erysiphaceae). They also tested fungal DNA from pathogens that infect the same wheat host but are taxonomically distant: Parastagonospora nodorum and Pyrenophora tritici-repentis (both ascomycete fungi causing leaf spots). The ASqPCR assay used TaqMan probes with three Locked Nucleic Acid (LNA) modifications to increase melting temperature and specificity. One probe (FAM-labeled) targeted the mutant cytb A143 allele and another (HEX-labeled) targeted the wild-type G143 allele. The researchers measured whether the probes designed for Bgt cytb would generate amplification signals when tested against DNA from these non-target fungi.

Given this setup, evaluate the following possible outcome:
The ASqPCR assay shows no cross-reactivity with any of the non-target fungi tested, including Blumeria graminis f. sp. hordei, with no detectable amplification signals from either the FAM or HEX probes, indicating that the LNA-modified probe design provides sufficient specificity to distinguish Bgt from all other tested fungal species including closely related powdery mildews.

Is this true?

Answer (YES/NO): NO